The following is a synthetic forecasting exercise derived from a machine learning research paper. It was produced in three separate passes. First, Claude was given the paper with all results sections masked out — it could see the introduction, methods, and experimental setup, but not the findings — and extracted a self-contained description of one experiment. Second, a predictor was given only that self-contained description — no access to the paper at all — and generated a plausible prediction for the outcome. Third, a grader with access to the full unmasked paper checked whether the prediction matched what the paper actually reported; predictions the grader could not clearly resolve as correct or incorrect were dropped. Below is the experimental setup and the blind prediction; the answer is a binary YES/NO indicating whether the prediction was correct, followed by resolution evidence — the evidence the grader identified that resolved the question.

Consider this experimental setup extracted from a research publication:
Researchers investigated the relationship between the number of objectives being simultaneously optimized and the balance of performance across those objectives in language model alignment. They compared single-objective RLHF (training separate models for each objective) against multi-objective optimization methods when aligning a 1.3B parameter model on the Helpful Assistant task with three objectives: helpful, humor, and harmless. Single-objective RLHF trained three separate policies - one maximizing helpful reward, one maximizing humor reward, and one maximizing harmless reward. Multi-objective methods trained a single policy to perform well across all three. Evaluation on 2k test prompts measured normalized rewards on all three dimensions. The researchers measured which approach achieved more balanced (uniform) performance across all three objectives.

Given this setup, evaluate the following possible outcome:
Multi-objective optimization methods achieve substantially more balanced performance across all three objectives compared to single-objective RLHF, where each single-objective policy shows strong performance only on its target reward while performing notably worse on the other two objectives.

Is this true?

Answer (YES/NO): YES